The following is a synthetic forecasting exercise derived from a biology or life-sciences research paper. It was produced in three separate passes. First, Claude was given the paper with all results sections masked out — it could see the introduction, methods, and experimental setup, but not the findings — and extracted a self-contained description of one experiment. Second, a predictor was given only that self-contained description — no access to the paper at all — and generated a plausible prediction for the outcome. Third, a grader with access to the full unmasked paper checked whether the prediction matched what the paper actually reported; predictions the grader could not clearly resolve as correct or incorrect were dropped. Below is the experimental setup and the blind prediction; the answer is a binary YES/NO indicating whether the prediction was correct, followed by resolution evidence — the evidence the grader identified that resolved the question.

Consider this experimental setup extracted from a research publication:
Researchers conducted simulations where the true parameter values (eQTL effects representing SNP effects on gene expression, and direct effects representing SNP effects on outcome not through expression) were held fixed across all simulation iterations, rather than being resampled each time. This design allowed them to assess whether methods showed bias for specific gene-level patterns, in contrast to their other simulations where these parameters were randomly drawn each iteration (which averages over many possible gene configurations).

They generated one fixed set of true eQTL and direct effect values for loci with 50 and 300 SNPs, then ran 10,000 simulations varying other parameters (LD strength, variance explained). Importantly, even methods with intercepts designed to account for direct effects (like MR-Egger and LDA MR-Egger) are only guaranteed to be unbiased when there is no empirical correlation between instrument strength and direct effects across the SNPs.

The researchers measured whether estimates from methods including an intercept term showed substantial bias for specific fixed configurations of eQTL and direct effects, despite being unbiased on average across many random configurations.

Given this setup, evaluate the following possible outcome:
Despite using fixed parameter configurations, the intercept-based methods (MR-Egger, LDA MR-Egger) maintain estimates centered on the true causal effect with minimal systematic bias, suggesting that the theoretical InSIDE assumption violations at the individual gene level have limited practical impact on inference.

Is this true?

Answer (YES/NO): NO